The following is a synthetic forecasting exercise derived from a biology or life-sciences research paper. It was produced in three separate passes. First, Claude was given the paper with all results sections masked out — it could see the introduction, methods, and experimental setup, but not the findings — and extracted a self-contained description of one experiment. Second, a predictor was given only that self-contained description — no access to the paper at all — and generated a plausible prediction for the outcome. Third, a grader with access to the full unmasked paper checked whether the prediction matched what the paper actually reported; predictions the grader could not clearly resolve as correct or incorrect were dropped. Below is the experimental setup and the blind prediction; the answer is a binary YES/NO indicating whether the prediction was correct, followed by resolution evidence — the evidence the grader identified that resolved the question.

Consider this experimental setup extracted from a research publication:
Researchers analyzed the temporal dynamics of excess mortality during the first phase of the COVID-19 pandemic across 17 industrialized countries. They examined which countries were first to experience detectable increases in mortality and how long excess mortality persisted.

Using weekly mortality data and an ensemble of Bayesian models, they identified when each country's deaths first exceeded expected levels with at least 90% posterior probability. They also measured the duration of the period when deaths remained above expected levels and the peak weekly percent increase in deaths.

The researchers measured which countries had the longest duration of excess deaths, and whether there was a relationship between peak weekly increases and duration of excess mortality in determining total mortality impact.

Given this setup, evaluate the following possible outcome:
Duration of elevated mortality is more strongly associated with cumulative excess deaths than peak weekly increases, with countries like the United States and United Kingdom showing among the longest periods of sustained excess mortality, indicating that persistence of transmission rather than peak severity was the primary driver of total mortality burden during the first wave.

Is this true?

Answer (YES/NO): NO